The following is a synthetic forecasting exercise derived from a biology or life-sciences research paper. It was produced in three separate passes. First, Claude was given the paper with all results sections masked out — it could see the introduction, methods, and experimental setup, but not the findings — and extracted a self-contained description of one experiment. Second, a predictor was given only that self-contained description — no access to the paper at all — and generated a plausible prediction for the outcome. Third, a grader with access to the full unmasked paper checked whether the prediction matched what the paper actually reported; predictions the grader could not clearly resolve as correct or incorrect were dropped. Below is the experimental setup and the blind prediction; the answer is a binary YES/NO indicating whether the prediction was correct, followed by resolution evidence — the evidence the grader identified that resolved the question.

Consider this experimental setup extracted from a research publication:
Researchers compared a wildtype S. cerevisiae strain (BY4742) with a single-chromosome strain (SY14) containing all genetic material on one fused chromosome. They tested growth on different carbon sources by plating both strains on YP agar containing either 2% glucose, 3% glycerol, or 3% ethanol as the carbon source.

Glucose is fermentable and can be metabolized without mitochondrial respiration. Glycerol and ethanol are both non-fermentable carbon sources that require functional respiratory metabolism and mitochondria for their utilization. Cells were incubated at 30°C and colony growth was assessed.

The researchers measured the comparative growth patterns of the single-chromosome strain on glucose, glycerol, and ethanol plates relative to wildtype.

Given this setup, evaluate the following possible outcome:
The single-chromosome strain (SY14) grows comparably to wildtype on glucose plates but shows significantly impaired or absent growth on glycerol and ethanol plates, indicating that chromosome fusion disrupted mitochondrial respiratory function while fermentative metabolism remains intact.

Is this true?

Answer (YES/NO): YES